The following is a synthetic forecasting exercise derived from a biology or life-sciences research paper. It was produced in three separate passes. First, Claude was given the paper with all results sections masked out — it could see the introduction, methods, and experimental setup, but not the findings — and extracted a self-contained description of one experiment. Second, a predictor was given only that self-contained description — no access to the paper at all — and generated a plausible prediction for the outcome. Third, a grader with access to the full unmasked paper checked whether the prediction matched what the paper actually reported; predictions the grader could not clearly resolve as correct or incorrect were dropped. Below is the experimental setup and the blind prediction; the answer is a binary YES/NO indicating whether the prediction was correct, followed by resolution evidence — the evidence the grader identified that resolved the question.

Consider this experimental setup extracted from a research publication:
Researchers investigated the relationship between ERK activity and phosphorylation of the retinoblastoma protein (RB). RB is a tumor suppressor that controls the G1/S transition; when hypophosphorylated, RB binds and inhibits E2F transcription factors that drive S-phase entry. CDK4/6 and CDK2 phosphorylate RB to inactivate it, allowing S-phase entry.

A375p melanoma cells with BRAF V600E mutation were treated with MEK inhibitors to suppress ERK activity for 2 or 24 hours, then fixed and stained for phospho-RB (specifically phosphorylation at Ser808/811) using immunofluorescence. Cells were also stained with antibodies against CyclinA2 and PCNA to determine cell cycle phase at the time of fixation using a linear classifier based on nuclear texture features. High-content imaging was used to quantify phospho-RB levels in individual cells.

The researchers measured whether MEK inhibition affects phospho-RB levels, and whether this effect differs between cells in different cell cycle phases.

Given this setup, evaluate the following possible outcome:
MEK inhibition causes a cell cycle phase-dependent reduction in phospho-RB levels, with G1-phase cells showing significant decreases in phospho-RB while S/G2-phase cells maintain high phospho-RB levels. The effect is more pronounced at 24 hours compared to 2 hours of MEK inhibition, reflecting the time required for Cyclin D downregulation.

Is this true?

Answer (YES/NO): NO